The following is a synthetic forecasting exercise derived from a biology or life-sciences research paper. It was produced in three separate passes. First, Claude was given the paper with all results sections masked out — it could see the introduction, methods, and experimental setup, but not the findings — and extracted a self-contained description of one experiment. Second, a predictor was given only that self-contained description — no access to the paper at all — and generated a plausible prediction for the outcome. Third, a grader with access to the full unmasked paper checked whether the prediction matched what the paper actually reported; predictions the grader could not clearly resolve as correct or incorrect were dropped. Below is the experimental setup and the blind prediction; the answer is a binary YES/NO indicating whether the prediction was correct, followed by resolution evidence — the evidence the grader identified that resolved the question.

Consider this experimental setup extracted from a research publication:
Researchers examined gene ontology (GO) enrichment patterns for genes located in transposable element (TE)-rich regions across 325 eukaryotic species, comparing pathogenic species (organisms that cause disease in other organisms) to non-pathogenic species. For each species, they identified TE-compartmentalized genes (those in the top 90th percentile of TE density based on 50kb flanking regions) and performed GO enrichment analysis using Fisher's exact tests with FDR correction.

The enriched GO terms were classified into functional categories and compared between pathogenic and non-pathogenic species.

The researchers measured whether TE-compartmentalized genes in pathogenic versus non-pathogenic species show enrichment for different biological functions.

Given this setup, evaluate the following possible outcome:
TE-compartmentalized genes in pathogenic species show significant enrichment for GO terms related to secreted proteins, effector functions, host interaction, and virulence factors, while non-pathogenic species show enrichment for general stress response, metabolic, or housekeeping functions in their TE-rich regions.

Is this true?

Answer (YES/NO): NO